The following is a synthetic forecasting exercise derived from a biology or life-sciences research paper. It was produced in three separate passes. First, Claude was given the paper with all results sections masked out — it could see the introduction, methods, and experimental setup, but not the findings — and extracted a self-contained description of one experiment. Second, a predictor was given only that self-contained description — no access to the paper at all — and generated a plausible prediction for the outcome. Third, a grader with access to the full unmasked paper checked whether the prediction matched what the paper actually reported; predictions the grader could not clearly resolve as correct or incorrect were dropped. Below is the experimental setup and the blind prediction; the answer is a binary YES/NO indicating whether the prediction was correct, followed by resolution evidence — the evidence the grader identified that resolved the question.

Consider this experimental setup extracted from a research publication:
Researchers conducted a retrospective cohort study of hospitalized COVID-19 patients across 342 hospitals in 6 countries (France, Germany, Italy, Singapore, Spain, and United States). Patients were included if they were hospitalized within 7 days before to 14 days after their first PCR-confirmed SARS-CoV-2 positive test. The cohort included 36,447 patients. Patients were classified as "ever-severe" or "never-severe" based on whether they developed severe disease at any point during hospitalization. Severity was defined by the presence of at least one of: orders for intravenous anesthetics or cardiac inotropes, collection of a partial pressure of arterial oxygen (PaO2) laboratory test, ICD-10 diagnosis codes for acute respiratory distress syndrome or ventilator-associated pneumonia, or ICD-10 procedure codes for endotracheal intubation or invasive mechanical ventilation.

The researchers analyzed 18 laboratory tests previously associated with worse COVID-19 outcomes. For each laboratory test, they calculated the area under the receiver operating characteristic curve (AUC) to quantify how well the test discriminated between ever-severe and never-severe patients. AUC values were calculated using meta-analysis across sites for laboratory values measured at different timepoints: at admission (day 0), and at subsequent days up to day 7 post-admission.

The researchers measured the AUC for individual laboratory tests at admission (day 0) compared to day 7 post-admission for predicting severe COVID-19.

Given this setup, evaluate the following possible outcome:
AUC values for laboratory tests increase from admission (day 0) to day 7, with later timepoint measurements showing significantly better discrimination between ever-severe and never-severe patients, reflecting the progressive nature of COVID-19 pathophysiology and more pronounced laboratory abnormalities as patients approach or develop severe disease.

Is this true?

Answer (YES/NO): NO